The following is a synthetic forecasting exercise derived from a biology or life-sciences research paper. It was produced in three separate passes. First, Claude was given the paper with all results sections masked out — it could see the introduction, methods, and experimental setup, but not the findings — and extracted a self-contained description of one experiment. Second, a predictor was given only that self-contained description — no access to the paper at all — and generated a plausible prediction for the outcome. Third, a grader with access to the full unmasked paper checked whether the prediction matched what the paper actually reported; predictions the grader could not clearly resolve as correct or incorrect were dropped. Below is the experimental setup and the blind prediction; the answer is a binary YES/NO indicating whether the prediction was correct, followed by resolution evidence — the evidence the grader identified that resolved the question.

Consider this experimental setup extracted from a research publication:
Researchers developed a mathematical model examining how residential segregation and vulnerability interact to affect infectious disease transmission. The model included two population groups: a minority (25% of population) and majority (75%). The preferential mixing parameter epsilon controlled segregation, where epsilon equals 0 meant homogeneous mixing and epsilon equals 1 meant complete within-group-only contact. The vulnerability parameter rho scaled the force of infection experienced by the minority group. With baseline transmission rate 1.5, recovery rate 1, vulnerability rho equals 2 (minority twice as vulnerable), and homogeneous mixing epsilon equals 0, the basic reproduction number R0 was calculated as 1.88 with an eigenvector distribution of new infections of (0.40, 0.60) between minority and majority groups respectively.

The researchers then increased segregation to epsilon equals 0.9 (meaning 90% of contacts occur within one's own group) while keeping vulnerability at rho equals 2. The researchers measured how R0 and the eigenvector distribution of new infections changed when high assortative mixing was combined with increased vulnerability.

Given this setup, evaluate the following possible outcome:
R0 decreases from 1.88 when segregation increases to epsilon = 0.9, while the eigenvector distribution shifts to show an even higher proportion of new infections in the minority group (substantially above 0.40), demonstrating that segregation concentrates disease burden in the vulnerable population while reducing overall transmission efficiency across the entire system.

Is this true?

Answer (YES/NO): NO